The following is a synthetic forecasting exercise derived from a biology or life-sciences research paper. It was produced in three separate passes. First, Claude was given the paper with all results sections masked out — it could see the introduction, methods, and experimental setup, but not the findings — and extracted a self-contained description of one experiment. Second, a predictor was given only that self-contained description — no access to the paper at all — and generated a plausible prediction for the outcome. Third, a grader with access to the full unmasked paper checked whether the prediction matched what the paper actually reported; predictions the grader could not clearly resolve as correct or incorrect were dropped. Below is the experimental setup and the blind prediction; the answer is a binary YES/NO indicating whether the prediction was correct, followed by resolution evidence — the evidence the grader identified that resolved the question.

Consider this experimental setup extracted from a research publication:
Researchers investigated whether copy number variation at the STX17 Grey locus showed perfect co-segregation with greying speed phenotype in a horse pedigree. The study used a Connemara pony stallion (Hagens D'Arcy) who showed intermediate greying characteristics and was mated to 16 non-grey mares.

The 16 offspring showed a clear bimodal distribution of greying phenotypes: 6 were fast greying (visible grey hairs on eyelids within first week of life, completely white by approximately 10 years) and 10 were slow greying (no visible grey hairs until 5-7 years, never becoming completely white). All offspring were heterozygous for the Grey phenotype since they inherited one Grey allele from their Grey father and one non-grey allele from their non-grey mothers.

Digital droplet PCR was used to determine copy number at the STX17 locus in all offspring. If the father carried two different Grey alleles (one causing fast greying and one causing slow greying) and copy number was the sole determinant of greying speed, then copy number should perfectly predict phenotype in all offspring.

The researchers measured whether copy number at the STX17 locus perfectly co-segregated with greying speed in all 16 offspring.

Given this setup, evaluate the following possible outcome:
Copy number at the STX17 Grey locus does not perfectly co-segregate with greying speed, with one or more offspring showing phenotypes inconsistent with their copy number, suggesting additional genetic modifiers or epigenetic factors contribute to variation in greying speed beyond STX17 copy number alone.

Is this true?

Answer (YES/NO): NO